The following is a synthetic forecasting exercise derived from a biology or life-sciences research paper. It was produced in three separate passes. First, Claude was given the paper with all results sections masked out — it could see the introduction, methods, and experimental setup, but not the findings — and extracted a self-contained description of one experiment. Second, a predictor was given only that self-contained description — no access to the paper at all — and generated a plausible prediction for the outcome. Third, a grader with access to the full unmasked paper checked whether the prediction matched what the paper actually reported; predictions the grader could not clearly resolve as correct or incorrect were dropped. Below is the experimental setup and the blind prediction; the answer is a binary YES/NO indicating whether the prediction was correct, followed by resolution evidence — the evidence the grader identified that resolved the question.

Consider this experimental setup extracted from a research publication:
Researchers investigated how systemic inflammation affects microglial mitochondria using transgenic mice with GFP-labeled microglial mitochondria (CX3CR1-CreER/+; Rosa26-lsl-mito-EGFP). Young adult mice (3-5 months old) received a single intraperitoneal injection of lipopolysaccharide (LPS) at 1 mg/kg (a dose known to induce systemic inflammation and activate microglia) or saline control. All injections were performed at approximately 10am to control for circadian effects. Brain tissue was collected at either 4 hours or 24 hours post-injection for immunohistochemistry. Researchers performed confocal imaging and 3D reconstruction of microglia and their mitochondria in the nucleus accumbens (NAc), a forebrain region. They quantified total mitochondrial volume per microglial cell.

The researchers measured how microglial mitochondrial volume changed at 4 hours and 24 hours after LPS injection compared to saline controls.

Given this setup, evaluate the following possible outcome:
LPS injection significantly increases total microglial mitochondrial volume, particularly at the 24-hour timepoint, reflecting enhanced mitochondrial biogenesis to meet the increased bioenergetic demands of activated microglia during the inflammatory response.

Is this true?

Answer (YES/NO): YES